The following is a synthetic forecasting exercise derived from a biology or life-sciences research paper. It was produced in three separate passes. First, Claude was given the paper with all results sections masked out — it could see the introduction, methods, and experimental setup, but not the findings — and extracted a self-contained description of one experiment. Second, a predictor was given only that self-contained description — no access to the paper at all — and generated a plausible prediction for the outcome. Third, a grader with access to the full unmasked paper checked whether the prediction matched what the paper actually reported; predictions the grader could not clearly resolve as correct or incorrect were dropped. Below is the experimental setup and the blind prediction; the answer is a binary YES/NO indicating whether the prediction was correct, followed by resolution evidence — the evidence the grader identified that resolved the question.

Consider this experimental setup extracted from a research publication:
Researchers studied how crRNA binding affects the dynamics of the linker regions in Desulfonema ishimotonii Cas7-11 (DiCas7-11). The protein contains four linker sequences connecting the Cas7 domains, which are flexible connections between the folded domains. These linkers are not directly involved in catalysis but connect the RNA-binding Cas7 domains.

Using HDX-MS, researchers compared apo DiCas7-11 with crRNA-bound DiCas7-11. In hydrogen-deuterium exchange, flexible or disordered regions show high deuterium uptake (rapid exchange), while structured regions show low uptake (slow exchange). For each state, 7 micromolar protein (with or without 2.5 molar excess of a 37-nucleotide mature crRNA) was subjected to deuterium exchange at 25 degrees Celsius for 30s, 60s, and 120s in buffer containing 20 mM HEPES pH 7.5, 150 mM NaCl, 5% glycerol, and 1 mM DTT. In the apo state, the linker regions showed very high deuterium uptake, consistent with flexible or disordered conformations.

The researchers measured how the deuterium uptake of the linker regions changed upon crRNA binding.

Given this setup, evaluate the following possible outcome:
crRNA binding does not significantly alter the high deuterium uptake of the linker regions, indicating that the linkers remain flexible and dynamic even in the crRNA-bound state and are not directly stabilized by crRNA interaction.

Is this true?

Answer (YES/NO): NO